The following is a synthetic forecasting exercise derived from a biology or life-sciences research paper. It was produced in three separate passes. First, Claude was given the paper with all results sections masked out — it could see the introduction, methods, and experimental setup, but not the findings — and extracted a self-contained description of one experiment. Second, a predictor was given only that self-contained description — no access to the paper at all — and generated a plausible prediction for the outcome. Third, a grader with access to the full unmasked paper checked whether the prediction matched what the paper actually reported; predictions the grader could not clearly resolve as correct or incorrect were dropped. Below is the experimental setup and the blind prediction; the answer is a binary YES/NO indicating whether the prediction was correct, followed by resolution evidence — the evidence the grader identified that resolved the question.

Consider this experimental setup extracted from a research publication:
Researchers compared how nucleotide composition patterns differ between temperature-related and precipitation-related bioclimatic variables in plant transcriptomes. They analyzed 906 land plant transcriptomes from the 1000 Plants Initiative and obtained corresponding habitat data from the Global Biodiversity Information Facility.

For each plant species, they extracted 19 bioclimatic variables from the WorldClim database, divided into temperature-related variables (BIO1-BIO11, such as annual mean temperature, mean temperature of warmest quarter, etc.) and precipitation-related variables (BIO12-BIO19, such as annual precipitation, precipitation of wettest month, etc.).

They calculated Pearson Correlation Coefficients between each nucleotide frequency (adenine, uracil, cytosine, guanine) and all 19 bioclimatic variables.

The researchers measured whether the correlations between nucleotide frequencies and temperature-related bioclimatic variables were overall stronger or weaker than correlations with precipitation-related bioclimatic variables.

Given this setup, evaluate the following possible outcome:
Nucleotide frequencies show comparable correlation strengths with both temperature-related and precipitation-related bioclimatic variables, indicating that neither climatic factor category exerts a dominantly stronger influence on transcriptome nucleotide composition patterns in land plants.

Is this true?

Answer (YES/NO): NO